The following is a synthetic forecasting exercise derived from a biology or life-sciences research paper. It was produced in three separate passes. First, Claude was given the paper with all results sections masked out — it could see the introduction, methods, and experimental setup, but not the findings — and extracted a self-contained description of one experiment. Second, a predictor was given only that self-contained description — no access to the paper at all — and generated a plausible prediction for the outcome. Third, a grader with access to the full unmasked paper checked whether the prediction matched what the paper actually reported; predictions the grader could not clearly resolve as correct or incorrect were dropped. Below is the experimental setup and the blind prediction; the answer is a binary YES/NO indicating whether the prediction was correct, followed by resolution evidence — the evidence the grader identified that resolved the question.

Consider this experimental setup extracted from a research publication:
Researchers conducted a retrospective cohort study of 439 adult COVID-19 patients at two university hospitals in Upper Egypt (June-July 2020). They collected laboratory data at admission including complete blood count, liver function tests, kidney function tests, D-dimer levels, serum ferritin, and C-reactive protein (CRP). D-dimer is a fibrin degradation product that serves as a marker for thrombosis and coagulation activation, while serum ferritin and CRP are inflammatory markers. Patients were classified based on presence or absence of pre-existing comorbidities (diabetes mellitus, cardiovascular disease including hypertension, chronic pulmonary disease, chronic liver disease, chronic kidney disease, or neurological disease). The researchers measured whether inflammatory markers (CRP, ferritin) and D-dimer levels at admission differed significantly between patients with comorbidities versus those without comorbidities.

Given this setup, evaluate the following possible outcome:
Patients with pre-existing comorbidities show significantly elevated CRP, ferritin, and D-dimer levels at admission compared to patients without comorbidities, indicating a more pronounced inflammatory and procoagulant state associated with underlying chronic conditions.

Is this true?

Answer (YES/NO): YES